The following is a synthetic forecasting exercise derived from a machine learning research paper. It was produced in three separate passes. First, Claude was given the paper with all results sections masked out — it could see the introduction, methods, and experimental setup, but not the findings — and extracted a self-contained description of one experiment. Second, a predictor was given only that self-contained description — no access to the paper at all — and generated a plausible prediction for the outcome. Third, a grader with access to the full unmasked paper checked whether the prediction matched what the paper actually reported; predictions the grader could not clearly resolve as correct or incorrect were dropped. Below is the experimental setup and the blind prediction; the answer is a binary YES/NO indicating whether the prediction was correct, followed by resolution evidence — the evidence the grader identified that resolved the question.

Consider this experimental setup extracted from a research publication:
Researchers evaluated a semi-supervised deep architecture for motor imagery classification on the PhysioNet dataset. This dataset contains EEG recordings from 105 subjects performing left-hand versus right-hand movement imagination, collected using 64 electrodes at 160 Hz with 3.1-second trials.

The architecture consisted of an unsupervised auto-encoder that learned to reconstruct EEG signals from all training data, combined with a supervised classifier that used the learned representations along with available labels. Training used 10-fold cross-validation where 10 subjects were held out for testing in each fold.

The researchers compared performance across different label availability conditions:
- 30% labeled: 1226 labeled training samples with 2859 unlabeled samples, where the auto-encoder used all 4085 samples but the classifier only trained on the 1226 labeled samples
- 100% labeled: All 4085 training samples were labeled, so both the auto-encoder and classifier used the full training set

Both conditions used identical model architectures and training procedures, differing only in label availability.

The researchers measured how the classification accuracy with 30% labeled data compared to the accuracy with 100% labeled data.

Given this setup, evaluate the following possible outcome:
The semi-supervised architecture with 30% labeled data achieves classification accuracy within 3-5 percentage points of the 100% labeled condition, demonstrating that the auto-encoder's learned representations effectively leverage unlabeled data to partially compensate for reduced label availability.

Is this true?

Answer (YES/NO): YES